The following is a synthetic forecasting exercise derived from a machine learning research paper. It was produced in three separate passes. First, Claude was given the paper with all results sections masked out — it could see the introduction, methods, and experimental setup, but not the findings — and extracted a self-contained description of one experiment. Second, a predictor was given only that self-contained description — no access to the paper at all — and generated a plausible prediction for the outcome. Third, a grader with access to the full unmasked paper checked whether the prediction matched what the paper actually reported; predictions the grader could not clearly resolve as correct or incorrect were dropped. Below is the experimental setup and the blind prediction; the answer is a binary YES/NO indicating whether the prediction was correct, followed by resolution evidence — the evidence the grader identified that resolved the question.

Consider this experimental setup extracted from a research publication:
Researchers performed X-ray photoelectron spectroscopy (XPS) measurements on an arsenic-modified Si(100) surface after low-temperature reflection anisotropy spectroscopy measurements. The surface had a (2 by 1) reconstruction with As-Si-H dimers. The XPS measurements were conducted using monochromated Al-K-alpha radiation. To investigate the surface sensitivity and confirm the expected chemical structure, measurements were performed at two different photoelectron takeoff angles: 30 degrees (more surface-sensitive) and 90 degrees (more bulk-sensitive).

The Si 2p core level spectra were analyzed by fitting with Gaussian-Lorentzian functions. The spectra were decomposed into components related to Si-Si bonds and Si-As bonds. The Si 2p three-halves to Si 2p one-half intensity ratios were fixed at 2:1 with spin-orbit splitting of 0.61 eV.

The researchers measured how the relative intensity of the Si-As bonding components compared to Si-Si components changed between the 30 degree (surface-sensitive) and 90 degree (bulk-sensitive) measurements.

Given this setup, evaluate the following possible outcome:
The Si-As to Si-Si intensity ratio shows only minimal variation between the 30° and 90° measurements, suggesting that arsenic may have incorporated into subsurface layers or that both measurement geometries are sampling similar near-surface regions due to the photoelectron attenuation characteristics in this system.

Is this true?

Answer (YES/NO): NO